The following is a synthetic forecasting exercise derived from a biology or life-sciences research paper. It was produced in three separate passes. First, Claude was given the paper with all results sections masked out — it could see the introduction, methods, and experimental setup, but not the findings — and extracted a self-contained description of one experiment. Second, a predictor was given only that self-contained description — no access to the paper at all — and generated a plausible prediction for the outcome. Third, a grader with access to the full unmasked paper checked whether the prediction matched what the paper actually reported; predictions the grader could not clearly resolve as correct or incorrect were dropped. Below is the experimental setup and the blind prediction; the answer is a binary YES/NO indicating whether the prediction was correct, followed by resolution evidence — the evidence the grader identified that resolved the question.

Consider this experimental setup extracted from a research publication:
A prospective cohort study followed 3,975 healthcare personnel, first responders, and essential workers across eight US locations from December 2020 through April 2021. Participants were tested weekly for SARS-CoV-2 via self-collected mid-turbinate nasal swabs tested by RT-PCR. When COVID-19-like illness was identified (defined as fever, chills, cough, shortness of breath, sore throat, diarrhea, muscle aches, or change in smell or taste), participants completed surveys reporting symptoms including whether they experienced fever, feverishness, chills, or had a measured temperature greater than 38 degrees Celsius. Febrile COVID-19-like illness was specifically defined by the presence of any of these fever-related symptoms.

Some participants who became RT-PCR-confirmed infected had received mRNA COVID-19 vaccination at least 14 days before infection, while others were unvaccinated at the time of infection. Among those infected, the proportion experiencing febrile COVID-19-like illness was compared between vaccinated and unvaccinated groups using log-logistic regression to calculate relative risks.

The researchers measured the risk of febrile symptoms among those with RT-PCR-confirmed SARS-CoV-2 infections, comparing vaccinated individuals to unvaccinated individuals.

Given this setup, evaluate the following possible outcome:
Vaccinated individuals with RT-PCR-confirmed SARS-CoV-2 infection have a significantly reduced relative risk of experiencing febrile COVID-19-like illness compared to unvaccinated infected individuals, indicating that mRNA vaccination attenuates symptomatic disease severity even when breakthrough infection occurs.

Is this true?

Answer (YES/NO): YES